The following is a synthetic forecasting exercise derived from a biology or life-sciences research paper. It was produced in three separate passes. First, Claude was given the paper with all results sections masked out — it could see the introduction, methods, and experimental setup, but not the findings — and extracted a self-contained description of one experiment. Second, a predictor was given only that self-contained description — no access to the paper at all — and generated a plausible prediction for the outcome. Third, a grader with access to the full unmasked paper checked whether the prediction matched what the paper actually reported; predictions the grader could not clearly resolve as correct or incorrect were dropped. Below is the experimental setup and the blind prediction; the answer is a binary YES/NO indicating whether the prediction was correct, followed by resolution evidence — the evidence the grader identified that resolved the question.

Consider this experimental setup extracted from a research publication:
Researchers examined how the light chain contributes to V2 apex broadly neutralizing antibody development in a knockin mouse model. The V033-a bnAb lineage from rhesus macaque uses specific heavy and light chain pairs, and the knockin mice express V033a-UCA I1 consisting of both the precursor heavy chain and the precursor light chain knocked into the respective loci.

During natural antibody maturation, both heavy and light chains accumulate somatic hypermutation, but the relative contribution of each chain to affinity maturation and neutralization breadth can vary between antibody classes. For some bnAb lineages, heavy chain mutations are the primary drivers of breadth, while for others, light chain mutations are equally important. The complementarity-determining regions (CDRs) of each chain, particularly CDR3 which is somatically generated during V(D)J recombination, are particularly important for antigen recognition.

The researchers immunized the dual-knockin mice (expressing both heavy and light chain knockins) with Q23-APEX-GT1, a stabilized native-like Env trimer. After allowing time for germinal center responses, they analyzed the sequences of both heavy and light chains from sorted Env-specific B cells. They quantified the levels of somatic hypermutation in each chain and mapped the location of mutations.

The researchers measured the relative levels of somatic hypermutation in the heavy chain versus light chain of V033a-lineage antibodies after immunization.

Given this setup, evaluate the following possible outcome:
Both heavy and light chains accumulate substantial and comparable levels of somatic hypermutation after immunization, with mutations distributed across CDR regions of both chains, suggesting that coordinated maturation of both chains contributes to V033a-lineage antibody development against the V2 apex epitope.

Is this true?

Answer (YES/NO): NO